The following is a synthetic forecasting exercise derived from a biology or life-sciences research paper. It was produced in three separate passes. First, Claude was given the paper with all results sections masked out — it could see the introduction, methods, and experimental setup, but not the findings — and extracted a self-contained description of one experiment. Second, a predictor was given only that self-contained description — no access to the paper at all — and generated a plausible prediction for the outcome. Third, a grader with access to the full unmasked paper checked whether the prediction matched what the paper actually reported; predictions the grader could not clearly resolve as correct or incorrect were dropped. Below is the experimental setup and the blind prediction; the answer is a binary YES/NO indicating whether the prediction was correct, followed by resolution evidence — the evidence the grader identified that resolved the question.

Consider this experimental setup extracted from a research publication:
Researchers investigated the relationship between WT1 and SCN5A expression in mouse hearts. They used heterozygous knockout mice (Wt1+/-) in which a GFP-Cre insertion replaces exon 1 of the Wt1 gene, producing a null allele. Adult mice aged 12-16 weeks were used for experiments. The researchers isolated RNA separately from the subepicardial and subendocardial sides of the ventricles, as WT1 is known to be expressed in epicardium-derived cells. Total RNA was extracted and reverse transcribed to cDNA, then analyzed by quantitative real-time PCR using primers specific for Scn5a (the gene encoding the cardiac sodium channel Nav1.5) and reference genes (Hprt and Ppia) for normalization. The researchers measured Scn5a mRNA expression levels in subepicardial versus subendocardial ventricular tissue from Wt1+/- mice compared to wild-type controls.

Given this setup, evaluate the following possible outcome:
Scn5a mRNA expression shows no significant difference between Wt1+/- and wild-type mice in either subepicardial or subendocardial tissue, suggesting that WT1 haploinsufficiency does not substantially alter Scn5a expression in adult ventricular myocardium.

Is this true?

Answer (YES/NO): NO